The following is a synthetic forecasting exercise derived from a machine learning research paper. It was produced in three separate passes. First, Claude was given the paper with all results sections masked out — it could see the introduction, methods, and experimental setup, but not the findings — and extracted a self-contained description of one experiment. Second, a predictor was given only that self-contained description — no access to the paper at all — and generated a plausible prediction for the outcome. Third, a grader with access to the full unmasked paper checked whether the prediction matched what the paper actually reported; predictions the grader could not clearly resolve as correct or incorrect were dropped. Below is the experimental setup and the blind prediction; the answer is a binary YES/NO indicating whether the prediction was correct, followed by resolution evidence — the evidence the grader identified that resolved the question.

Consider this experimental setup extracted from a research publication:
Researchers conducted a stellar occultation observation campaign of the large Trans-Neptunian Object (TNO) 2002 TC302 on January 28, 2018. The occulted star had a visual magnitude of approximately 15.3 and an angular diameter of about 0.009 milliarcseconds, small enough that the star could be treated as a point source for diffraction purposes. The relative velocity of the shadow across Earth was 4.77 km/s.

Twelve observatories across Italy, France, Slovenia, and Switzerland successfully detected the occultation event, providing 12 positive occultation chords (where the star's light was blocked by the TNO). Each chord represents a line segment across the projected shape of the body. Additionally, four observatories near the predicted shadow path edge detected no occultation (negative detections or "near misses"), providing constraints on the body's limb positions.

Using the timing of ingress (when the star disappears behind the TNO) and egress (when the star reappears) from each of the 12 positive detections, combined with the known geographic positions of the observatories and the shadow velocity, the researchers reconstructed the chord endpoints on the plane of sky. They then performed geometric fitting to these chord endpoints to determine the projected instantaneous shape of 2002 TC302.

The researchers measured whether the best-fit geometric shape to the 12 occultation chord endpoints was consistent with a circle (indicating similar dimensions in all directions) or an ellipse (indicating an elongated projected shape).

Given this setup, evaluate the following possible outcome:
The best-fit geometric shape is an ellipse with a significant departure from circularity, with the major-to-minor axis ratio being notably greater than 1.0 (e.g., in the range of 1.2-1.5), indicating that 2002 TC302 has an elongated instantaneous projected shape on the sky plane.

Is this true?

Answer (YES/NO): YES